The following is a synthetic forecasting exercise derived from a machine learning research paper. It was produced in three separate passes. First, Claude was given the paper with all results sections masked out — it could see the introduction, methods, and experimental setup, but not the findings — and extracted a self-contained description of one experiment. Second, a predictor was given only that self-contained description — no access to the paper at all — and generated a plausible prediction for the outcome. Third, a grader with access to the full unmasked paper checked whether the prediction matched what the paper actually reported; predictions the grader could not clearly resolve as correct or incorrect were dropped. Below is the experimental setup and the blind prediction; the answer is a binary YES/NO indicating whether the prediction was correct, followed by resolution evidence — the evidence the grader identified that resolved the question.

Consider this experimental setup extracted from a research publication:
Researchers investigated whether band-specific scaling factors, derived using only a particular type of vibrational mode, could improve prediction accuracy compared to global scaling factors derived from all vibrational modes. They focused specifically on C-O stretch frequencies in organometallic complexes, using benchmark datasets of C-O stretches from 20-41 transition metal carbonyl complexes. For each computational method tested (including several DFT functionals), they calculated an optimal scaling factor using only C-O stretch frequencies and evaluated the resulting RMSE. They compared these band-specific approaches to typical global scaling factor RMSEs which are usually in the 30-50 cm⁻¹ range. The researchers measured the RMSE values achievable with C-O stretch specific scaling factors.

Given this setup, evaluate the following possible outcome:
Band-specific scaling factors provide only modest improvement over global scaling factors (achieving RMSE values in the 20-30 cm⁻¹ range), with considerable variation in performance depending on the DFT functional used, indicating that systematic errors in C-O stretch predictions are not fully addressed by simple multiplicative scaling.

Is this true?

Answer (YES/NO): NO